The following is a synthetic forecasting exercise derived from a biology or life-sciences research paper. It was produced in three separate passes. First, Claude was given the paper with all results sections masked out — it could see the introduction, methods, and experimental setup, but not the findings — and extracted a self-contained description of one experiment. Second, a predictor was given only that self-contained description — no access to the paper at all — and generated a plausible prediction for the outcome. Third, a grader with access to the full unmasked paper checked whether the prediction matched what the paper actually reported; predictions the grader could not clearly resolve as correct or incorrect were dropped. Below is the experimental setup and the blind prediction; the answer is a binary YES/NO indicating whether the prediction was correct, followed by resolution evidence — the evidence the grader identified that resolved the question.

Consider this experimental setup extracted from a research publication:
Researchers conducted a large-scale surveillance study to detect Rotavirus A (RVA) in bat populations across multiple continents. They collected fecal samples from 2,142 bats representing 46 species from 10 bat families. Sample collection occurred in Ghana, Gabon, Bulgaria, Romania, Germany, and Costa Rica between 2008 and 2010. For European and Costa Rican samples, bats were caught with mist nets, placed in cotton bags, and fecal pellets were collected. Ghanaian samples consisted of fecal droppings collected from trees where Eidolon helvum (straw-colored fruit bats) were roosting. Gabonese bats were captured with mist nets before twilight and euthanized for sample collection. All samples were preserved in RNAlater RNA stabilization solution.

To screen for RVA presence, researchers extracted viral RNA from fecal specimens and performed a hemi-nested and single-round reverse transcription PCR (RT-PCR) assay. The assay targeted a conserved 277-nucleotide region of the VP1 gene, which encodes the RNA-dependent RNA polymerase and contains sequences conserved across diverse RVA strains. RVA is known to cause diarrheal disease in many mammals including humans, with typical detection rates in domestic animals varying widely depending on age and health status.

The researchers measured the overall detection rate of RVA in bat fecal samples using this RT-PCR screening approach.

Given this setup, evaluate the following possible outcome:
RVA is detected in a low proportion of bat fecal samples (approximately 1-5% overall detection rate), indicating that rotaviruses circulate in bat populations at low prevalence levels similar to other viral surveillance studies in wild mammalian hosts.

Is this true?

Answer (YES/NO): NO